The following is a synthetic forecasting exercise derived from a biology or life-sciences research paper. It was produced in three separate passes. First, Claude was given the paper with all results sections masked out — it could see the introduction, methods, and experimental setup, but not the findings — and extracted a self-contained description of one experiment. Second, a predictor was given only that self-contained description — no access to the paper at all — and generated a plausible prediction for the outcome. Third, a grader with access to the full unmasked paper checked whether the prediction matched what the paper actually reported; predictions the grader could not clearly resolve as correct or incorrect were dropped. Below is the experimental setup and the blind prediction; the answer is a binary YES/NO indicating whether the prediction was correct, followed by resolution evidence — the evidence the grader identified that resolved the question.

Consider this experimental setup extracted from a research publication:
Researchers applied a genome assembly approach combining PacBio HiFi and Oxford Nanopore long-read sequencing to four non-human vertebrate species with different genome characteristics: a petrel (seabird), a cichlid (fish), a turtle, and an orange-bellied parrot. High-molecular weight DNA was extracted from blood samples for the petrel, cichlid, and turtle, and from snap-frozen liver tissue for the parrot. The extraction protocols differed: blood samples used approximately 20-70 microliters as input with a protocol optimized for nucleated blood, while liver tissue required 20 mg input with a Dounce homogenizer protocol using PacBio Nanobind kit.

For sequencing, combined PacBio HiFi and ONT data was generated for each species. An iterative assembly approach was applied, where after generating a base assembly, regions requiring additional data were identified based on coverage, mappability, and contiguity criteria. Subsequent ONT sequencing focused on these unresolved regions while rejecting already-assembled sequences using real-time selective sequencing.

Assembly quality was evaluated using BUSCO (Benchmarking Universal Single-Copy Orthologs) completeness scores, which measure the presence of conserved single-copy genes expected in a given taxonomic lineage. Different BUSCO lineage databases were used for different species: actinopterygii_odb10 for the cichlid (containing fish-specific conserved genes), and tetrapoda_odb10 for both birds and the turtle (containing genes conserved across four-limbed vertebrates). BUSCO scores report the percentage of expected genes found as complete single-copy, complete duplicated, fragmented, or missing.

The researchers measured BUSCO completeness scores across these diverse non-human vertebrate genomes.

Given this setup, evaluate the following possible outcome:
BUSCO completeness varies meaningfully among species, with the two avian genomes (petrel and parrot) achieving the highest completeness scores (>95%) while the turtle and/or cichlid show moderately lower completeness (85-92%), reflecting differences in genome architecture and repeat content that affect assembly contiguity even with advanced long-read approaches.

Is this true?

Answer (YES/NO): NO